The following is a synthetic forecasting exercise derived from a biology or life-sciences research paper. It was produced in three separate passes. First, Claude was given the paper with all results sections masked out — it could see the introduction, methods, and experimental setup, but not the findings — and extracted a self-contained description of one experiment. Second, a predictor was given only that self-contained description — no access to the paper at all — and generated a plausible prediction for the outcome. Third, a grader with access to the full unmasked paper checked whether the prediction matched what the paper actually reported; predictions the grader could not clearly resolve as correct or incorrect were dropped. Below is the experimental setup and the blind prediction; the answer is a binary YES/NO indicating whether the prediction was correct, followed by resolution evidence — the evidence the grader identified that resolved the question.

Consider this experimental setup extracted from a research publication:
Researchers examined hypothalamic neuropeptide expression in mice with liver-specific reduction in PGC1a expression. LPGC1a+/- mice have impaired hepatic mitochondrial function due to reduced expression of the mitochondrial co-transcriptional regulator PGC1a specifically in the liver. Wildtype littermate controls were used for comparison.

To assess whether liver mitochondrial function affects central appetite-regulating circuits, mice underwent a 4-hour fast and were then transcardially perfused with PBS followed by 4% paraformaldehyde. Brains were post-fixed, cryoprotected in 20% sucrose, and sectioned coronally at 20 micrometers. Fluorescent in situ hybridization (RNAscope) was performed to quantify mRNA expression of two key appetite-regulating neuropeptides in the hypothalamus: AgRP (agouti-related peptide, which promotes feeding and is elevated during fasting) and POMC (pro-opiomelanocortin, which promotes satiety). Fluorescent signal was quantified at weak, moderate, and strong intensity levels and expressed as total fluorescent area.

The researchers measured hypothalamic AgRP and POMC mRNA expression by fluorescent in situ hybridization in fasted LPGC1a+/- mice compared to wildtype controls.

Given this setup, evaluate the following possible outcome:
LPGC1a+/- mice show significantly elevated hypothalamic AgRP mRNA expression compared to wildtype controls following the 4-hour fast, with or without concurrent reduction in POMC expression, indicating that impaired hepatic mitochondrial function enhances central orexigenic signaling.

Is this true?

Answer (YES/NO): YES